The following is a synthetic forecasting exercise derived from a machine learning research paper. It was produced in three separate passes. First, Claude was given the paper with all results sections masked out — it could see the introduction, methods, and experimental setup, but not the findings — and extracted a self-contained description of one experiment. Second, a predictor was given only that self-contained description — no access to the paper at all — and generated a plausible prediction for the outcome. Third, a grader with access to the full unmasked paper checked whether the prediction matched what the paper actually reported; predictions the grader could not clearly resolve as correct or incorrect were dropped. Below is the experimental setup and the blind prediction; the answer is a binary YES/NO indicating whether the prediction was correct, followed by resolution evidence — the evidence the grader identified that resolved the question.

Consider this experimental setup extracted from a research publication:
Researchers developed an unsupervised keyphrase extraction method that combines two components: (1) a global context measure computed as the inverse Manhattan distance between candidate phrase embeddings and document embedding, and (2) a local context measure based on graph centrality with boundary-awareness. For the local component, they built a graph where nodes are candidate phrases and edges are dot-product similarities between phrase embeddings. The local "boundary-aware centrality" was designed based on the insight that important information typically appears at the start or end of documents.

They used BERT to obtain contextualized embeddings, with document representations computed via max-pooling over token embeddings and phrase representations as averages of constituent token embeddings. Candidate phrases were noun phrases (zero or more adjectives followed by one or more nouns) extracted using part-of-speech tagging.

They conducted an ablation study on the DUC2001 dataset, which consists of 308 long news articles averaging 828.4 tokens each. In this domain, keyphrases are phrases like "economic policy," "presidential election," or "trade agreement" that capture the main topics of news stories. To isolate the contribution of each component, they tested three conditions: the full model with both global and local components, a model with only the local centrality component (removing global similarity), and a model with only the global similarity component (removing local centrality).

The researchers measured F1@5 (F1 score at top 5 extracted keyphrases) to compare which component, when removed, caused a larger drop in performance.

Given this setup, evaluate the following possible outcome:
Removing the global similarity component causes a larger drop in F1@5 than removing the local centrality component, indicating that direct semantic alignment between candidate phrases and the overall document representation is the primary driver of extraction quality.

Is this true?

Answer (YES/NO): NO